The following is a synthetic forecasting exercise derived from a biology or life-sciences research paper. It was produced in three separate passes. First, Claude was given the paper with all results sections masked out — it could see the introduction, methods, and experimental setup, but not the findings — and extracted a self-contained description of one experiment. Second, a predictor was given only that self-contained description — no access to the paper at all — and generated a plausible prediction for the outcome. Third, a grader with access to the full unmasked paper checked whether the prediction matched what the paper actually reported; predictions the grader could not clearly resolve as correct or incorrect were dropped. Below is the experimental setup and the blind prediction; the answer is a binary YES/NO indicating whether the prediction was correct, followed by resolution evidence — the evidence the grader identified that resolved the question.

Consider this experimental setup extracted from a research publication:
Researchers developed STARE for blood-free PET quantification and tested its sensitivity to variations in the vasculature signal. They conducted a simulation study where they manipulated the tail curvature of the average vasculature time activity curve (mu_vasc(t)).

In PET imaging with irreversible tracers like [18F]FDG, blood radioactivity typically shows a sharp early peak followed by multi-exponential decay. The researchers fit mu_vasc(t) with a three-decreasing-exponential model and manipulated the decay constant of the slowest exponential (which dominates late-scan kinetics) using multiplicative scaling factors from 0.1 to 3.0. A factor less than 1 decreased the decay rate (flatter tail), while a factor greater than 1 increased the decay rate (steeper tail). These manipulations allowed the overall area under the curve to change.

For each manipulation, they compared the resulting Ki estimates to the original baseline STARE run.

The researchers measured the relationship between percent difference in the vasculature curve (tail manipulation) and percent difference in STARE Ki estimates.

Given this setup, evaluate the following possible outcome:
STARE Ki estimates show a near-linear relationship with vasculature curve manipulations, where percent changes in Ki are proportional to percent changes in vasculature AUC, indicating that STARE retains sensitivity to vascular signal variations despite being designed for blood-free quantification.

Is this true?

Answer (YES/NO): NO